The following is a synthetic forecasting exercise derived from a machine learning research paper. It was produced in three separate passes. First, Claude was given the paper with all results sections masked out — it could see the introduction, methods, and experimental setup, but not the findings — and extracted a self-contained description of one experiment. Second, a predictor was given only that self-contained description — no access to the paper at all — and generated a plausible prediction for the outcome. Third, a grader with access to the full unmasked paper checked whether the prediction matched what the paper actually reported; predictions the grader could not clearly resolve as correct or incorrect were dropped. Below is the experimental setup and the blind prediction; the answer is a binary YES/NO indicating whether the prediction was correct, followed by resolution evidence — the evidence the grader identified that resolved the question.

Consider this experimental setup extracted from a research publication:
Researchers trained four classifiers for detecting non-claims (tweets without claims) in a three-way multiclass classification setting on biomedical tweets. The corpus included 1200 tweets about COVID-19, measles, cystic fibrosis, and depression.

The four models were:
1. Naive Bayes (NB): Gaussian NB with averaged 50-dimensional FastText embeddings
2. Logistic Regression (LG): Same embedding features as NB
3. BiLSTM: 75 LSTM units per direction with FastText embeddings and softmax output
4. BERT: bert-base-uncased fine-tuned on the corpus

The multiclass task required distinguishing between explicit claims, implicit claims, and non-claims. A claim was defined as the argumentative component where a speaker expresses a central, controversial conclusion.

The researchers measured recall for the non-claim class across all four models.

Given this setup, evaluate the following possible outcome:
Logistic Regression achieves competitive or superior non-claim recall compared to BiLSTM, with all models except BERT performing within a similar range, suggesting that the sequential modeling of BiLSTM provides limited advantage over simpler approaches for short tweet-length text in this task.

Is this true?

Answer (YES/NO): NO